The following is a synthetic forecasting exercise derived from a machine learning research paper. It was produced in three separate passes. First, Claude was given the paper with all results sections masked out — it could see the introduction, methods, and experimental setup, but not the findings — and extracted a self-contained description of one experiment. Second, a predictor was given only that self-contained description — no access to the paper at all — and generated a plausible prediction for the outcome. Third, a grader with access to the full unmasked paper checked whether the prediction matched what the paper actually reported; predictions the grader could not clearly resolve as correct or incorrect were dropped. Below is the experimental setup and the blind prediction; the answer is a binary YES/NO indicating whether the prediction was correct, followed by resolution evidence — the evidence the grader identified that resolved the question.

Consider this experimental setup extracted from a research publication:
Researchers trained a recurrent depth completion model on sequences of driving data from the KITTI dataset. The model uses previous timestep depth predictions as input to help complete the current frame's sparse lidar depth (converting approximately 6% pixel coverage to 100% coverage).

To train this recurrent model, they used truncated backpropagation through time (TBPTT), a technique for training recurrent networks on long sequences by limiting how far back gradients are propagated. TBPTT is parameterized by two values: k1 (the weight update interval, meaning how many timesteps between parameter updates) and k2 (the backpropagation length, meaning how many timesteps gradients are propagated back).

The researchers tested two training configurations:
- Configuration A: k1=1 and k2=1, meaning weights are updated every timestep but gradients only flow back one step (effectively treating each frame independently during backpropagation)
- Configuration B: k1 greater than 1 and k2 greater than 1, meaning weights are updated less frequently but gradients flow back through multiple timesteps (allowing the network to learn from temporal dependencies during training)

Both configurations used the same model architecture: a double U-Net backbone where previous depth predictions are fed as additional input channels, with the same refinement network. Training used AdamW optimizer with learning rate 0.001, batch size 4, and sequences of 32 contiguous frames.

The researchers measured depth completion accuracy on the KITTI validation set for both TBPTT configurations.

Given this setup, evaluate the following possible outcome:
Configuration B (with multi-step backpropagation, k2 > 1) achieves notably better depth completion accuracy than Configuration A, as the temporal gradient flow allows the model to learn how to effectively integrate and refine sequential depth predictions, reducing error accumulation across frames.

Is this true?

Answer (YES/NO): NO